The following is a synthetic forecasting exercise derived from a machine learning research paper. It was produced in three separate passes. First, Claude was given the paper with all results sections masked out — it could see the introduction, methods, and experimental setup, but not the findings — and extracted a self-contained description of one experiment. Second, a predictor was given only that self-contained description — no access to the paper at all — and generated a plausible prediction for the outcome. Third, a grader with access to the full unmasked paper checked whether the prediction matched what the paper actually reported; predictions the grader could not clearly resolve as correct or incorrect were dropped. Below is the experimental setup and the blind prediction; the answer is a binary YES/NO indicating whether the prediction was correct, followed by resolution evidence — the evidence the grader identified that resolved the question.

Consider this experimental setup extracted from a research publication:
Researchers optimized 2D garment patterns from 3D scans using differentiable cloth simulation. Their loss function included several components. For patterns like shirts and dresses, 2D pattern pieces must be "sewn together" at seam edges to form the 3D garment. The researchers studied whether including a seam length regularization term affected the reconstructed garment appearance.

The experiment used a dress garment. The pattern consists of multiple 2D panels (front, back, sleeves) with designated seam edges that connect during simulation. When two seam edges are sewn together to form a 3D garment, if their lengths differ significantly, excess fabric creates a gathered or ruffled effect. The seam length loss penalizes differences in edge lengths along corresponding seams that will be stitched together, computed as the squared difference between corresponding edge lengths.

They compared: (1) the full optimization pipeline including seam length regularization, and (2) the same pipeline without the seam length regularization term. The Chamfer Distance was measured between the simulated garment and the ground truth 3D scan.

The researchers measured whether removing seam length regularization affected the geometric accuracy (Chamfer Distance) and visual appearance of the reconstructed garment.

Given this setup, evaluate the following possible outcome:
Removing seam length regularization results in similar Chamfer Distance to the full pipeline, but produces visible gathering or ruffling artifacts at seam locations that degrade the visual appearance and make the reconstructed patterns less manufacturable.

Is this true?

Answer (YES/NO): NO